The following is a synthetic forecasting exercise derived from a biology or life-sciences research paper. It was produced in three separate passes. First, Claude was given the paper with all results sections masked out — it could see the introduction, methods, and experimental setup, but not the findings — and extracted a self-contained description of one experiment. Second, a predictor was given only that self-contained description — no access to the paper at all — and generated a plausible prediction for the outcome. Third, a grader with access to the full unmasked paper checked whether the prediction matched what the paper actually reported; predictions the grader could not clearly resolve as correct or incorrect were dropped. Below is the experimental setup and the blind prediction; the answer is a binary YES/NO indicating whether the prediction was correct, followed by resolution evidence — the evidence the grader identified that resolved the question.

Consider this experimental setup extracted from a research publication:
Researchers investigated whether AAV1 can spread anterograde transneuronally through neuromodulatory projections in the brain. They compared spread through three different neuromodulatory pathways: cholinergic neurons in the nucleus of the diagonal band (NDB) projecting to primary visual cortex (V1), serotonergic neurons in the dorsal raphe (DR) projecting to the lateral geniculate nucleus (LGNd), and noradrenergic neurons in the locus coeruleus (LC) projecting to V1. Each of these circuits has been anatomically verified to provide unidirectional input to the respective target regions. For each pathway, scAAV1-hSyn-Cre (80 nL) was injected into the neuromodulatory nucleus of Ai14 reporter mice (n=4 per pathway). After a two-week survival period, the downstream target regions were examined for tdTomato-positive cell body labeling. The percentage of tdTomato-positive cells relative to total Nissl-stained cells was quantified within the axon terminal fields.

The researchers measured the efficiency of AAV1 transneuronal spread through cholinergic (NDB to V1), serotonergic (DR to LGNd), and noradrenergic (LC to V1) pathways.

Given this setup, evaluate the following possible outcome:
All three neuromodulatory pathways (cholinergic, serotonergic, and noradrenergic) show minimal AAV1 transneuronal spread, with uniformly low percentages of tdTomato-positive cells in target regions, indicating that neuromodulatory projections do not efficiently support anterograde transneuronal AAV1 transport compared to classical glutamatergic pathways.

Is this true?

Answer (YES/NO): NO